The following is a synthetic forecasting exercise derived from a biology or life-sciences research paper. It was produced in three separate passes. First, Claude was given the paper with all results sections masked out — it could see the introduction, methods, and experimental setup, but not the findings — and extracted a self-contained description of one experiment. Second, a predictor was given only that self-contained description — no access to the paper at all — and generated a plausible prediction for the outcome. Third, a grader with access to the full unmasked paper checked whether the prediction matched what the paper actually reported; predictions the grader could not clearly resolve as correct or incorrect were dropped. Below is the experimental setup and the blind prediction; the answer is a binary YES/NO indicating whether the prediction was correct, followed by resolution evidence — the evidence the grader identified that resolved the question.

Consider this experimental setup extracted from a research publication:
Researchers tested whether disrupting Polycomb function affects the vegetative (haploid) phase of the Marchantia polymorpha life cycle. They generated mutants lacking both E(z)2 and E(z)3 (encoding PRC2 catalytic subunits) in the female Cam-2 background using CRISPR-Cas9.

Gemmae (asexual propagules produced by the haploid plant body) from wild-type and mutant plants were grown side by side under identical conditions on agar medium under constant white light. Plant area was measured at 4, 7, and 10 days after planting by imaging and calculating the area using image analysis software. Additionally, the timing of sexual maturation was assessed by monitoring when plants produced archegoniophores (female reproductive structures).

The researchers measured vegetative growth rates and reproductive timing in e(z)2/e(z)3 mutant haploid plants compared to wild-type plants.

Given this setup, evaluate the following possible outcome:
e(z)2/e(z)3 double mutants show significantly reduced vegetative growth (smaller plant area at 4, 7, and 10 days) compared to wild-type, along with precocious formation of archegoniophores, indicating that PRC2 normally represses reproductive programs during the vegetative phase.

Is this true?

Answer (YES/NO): NO